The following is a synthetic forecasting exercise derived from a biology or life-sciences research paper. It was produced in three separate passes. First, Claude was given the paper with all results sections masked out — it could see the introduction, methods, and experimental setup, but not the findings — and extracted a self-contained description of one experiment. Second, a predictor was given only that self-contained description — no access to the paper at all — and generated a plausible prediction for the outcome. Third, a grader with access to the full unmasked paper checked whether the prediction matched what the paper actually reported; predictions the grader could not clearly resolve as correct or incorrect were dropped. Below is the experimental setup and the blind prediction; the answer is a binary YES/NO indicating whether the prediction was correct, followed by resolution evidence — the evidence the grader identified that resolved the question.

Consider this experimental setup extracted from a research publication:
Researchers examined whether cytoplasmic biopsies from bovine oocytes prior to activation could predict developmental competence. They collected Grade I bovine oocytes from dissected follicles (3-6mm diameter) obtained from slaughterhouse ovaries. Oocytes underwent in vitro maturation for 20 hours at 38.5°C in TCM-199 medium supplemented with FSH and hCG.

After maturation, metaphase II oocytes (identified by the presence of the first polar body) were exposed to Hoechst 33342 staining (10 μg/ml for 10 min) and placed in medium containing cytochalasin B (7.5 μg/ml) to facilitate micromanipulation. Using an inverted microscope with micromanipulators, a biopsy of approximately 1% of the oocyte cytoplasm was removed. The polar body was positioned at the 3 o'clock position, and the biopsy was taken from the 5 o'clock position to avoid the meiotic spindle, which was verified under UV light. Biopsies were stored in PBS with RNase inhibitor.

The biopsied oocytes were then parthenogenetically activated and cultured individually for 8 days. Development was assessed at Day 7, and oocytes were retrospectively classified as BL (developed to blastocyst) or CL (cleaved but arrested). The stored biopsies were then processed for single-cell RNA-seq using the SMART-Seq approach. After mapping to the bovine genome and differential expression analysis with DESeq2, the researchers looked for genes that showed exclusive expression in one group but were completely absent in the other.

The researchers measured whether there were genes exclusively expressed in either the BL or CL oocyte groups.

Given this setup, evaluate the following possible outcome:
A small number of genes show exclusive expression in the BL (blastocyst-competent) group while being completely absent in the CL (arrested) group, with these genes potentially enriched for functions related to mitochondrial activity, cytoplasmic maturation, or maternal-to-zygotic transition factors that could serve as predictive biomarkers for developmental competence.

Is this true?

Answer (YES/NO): NO